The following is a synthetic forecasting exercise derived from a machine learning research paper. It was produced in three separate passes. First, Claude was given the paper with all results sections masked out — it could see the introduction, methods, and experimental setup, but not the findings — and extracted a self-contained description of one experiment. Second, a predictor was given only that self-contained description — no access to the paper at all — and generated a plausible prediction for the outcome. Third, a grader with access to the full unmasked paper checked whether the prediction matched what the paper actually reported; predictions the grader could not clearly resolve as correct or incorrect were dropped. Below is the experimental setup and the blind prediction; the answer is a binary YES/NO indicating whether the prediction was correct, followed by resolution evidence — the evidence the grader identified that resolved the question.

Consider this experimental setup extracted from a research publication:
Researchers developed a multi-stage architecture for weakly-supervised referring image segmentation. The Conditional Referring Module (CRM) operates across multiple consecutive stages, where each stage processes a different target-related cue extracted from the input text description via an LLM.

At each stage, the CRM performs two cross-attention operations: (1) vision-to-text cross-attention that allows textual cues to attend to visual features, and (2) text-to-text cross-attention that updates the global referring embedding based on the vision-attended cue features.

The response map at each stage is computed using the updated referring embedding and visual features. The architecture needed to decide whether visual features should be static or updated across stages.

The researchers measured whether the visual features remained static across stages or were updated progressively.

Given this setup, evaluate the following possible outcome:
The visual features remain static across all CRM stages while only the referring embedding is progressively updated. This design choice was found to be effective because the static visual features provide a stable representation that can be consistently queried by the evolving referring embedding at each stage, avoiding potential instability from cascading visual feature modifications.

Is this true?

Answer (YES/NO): NO